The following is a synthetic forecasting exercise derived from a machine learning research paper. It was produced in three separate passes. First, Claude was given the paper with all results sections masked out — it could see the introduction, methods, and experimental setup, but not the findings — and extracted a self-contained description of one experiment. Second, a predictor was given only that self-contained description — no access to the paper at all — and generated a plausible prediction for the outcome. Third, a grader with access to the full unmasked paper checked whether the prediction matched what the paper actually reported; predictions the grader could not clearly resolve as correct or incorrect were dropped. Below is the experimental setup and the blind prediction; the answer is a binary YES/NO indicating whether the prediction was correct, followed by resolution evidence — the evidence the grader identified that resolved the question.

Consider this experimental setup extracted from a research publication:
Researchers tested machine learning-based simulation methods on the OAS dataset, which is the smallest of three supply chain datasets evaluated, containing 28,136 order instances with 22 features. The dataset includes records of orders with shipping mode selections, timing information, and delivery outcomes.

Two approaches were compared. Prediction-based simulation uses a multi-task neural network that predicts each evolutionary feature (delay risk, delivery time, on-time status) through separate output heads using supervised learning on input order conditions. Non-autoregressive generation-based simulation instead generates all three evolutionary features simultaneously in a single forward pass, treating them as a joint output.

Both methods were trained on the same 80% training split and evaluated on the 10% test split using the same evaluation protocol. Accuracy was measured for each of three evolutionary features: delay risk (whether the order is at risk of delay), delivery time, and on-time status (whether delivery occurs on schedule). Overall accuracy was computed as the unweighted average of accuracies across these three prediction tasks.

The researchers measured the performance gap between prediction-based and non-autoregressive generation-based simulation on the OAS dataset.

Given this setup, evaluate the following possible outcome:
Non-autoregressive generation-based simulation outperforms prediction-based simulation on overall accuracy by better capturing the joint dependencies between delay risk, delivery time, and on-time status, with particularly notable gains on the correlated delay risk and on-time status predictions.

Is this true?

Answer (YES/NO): NO